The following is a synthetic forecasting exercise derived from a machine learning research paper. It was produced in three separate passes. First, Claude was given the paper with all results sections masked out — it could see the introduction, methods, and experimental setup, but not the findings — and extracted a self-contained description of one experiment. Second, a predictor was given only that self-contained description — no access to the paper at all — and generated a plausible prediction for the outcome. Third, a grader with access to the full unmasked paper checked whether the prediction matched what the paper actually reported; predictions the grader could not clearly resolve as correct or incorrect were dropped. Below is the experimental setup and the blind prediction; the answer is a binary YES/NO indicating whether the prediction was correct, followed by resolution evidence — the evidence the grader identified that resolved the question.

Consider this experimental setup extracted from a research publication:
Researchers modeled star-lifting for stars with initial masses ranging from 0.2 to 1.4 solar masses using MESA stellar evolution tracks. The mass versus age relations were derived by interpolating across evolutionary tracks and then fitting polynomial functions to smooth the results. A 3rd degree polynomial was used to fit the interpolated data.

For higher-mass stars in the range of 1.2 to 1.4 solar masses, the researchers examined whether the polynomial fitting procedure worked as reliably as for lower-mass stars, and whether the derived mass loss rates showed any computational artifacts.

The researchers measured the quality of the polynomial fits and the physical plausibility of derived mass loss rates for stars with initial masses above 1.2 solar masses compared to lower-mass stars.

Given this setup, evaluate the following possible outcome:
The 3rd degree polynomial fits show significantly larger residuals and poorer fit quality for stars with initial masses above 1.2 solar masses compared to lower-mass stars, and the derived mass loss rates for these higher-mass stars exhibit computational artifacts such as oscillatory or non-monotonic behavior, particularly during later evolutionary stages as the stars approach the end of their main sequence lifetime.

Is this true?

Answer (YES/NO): NO